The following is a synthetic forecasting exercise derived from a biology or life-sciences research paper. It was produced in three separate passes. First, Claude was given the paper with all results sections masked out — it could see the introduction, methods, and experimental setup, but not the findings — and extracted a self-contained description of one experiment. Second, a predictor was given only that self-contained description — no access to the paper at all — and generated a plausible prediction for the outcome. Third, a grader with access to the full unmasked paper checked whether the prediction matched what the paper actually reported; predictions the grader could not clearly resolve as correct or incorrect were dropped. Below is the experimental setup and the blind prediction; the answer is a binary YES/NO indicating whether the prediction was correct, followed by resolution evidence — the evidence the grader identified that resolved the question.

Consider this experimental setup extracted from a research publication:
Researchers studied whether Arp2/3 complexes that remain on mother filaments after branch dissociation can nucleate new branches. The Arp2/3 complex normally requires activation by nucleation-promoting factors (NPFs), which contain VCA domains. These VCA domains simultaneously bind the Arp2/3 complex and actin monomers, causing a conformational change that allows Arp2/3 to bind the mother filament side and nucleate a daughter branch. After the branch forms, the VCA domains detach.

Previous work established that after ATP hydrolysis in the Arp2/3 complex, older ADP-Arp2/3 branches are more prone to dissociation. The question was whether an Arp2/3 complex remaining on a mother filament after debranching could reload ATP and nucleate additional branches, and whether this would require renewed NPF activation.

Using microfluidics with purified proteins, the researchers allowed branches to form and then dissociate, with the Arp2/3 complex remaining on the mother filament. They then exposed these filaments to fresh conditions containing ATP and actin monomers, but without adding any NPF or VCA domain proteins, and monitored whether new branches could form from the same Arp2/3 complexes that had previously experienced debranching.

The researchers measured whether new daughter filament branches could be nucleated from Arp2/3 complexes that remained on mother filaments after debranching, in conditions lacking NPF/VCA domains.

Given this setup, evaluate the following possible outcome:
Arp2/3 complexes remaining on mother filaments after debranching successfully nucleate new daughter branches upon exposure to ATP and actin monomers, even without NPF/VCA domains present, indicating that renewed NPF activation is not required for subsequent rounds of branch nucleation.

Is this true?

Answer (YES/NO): YES